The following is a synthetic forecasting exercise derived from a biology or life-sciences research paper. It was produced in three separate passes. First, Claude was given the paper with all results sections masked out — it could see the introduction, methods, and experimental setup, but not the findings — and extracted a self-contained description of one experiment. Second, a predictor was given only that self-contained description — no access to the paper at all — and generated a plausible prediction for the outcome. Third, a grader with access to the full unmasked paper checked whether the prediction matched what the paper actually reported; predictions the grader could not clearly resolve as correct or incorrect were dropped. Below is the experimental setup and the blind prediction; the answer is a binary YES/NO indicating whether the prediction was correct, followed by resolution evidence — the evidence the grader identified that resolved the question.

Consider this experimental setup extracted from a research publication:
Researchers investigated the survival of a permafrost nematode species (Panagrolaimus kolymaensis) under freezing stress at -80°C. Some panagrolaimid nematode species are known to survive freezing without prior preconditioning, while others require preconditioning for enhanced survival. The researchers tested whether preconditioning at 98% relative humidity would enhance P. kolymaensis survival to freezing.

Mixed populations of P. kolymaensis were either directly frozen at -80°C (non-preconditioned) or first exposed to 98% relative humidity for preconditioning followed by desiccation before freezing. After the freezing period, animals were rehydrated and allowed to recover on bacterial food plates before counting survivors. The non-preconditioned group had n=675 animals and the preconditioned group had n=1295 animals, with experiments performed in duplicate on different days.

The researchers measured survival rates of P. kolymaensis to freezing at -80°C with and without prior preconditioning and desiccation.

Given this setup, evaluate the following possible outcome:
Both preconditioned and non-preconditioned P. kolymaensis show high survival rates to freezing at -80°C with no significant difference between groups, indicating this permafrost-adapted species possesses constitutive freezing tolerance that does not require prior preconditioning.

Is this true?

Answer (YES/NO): NO